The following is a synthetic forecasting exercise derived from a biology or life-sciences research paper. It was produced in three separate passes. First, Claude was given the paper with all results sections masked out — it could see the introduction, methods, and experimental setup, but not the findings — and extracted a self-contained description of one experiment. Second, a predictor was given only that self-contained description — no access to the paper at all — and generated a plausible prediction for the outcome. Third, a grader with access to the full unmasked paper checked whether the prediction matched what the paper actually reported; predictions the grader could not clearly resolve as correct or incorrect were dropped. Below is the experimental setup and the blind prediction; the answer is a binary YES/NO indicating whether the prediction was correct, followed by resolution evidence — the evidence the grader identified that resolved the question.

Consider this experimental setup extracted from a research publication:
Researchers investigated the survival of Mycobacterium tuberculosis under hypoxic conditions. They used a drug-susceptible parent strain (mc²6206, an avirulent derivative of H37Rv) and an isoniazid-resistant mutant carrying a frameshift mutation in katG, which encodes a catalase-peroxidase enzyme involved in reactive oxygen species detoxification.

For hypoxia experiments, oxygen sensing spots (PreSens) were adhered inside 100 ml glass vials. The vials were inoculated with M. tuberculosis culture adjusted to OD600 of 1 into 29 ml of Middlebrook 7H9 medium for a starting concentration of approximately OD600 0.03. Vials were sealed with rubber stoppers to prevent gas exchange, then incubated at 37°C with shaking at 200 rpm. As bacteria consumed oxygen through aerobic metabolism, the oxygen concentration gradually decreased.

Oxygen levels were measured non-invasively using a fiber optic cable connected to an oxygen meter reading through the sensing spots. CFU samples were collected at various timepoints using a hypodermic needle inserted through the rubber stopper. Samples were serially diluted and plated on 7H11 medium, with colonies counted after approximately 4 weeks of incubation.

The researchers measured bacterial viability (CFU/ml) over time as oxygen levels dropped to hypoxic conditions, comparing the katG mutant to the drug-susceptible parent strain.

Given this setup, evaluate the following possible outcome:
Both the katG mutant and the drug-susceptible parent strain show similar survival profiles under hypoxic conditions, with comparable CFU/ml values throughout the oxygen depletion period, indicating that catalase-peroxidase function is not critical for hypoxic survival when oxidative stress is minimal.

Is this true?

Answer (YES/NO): NO